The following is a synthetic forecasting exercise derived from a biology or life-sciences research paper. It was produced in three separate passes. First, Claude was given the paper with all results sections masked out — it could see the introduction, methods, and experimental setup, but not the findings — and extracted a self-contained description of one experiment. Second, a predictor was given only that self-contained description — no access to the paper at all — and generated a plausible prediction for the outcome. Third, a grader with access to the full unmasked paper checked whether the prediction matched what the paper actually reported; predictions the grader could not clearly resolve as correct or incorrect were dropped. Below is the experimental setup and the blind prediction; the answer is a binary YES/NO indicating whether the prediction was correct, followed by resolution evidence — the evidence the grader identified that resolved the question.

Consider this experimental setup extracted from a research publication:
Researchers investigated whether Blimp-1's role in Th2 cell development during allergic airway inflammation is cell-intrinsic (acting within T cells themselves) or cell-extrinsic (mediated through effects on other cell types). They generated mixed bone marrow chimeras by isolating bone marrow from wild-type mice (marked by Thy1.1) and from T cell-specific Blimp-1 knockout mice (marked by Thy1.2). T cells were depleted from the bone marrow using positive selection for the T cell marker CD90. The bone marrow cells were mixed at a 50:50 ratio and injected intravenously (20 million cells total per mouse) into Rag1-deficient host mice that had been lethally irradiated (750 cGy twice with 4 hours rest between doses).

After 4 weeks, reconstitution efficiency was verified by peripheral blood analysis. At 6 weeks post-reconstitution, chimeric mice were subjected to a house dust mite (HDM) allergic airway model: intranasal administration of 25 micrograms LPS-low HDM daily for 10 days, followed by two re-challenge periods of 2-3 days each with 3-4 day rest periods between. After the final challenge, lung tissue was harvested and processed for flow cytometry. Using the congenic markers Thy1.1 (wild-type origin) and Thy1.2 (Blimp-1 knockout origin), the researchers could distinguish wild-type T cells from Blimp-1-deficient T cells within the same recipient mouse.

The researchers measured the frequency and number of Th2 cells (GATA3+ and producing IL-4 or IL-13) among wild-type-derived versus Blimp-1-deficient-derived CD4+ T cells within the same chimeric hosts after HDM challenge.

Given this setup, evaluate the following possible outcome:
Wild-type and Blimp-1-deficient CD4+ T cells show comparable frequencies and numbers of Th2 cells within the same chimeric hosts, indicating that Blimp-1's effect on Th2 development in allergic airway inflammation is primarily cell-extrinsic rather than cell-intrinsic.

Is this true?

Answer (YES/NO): NO